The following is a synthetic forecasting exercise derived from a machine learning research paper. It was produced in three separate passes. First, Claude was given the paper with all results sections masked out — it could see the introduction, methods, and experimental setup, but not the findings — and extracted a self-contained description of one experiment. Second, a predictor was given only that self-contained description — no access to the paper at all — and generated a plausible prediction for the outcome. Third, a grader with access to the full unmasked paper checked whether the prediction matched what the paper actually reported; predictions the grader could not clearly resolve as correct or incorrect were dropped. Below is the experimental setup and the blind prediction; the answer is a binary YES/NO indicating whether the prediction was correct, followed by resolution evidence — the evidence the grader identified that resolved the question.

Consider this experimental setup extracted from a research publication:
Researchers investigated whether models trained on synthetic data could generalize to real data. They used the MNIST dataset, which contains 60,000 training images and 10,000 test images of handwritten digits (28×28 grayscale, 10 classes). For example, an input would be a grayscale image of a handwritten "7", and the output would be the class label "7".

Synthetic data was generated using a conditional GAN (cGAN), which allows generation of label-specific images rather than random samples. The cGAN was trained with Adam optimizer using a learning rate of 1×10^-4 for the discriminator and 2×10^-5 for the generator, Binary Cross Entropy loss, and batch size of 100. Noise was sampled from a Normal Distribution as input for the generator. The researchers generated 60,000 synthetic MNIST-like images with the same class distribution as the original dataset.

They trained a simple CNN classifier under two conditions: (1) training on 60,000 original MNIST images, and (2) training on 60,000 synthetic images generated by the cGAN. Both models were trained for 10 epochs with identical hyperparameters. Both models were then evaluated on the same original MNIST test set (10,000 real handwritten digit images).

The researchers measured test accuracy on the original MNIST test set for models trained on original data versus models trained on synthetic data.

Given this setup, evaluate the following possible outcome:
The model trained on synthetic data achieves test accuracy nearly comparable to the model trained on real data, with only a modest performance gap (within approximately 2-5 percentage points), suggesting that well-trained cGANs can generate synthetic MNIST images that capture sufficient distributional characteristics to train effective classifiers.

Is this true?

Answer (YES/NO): YES